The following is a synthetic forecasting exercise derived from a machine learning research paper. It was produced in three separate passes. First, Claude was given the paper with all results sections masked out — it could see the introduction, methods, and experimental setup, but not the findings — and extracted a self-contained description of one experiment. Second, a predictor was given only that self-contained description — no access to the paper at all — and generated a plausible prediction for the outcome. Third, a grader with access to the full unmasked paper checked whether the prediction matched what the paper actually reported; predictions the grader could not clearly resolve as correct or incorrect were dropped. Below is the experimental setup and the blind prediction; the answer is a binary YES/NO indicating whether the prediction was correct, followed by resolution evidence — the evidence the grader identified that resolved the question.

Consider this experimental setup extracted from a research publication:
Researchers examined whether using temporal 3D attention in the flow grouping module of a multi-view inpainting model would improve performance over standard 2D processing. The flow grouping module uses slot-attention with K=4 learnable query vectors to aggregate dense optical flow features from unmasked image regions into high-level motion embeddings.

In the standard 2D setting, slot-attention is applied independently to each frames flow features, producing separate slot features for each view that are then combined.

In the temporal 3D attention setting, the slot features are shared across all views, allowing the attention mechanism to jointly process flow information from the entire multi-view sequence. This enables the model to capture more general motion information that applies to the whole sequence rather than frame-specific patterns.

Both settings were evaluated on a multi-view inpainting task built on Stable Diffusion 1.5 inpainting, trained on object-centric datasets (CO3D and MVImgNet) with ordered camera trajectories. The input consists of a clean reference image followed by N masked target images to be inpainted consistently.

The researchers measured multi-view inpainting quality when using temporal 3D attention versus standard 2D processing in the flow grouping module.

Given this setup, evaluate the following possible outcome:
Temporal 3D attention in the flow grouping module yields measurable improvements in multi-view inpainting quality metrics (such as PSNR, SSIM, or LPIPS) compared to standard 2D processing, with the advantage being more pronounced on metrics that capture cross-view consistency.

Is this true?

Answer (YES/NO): NO